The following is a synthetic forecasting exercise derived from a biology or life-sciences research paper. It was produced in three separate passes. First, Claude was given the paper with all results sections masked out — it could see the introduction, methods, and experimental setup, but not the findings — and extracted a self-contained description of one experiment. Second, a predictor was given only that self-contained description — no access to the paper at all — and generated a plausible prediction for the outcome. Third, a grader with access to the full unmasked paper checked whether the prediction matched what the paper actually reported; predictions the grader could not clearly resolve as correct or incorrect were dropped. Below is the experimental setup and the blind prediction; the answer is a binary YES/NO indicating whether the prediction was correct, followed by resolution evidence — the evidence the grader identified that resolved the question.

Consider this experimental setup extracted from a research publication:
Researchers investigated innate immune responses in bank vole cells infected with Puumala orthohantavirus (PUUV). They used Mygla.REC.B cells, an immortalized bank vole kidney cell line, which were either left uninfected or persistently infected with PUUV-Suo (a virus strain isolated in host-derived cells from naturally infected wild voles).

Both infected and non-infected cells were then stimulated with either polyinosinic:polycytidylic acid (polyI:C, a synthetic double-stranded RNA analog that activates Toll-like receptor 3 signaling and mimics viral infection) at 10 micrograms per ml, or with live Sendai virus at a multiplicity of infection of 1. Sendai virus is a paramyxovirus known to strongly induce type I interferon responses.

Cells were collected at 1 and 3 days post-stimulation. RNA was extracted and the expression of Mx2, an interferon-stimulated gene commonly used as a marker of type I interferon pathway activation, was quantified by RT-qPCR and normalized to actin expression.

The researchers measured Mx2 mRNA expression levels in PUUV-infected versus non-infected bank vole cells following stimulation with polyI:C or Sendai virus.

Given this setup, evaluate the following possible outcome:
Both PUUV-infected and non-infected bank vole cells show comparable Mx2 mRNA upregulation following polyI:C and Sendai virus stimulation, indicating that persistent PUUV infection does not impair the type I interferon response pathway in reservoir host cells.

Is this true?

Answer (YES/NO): NO